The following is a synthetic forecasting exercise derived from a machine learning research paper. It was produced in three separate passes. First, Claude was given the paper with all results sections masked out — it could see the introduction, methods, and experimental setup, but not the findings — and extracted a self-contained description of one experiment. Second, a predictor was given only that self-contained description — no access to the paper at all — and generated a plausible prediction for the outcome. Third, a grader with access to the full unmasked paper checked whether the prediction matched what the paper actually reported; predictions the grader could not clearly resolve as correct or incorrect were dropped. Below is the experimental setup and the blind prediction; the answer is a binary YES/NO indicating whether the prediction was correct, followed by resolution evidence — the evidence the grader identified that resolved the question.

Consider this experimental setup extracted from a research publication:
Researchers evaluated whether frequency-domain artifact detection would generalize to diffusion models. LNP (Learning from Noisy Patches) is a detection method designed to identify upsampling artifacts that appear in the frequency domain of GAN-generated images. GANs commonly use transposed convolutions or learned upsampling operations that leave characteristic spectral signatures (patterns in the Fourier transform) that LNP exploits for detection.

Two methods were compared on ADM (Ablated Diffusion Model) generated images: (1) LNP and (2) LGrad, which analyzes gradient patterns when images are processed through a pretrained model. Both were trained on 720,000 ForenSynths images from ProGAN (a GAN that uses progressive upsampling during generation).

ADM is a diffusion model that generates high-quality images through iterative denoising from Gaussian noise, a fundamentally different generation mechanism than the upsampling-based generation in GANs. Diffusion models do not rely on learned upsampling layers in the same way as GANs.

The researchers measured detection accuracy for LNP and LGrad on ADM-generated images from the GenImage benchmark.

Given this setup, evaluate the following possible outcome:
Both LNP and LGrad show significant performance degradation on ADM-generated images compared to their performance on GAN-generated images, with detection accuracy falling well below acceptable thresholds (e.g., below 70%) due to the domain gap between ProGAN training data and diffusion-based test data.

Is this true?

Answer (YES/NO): NO